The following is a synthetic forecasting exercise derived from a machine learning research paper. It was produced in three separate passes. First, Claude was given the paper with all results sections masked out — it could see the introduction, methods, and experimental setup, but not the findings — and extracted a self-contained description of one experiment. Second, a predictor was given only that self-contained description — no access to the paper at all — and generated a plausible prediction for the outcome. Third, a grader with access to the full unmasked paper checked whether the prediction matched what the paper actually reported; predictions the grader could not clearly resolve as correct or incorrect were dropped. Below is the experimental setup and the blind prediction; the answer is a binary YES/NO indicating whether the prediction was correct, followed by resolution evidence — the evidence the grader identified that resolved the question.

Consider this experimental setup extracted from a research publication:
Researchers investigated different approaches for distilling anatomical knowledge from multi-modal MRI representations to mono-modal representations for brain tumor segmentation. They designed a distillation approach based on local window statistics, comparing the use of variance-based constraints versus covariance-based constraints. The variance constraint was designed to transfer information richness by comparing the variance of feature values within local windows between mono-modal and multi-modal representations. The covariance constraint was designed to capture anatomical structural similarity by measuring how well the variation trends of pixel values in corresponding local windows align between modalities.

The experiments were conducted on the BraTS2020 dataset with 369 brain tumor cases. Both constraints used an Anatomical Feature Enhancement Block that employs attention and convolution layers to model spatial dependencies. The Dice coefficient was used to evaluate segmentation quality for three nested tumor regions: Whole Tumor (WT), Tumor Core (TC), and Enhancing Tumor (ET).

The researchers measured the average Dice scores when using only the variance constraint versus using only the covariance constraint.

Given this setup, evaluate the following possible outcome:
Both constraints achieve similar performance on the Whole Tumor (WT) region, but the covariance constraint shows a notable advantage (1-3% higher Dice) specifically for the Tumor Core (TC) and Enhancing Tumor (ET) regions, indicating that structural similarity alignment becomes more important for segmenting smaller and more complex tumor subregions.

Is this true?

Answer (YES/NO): NO